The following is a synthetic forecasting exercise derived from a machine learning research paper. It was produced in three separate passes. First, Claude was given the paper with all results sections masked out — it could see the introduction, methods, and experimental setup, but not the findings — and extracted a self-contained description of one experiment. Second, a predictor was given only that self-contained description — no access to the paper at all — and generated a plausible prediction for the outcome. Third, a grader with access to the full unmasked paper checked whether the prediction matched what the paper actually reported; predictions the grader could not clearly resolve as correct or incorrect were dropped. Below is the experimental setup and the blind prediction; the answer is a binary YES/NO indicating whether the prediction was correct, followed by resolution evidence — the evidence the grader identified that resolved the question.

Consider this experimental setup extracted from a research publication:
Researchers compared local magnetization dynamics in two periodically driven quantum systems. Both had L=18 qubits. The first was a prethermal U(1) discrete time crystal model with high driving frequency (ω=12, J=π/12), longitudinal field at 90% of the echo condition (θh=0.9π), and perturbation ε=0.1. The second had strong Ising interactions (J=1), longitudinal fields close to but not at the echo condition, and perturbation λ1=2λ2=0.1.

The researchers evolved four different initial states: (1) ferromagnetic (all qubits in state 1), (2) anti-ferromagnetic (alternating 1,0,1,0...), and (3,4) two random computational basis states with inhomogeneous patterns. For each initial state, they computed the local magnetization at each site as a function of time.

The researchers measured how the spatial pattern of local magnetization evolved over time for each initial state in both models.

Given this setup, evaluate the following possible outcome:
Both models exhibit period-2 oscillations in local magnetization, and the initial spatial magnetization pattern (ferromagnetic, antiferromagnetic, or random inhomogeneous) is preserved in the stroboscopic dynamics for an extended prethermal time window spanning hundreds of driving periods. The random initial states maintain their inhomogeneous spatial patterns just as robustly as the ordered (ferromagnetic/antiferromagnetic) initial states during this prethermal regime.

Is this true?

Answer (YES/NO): NO